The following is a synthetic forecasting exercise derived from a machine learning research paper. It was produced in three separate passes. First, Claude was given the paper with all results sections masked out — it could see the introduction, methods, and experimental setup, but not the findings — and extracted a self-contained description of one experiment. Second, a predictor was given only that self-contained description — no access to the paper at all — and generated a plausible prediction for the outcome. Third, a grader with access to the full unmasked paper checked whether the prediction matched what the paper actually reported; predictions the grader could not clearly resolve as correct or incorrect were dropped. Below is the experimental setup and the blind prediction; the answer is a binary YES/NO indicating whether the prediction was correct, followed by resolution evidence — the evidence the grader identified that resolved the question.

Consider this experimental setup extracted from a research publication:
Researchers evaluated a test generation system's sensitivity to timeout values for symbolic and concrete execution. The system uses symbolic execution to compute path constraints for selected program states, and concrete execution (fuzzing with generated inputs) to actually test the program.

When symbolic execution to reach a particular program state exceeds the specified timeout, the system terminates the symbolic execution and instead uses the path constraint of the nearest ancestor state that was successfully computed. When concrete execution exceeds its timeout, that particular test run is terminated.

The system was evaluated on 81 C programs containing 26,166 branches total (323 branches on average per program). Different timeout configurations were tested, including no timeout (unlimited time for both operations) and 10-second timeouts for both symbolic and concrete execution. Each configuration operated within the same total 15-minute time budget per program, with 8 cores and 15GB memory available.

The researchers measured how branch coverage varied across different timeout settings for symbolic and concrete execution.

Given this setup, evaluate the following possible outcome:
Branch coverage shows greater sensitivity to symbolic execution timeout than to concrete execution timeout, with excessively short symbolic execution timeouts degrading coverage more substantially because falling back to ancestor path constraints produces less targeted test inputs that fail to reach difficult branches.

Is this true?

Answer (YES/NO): NO